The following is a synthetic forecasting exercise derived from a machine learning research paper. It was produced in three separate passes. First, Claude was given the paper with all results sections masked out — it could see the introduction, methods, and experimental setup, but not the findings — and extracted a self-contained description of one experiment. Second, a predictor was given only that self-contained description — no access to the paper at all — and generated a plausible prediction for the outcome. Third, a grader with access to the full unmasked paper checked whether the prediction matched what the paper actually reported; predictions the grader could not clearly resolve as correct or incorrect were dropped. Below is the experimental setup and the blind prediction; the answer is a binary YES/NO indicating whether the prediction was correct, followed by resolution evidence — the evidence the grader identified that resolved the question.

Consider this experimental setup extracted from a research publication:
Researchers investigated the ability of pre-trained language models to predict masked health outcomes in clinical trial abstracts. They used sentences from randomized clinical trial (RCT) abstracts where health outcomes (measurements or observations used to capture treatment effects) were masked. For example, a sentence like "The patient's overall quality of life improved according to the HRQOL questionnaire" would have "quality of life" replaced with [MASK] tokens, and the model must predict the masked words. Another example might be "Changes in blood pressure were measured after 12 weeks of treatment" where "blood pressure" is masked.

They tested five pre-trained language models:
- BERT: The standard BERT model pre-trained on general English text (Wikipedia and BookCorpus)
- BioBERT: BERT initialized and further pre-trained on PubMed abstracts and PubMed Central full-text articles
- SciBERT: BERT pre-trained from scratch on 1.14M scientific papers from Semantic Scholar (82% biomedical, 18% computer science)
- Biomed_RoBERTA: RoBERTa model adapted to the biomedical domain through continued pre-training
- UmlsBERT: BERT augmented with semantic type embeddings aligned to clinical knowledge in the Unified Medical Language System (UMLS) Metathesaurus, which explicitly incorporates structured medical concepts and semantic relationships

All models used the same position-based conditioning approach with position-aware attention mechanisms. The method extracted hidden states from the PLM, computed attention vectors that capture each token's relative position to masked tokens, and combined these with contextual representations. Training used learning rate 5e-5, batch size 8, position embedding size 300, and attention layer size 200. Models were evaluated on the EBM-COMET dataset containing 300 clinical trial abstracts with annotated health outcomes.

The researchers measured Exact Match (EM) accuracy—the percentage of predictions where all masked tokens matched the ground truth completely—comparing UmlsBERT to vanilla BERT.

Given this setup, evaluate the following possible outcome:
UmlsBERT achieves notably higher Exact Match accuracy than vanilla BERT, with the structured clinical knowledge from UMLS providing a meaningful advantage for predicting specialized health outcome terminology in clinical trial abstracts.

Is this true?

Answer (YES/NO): NO